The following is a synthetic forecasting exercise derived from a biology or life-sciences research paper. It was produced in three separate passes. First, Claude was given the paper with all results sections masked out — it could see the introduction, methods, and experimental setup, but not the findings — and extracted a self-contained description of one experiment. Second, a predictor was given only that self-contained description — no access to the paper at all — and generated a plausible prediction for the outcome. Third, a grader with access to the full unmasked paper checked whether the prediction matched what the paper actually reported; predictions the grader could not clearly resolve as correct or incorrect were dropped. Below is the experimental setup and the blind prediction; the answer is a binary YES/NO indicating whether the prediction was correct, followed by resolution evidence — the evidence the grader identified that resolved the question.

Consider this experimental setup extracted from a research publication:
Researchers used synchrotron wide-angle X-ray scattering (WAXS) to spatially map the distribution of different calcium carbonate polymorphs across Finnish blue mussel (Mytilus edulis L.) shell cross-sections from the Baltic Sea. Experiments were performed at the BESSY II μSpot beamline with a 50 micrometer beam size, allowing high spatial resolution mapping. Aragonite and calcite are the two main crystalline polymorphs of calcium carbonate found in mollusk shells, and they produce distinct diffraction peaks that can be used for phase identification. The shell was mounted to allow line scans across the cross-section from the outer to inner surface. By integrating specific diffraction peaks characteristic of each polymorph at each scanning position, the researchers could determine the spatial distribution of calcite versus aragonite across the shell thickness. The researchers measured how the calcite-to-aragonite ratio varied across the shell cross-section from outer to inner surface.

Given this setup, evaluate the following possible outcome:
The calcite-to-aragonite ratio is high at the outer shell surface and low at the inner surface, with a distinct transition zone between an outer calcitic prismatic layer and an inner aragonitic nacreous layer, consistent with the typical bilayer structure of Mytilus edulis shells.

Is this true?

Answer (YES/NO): YES